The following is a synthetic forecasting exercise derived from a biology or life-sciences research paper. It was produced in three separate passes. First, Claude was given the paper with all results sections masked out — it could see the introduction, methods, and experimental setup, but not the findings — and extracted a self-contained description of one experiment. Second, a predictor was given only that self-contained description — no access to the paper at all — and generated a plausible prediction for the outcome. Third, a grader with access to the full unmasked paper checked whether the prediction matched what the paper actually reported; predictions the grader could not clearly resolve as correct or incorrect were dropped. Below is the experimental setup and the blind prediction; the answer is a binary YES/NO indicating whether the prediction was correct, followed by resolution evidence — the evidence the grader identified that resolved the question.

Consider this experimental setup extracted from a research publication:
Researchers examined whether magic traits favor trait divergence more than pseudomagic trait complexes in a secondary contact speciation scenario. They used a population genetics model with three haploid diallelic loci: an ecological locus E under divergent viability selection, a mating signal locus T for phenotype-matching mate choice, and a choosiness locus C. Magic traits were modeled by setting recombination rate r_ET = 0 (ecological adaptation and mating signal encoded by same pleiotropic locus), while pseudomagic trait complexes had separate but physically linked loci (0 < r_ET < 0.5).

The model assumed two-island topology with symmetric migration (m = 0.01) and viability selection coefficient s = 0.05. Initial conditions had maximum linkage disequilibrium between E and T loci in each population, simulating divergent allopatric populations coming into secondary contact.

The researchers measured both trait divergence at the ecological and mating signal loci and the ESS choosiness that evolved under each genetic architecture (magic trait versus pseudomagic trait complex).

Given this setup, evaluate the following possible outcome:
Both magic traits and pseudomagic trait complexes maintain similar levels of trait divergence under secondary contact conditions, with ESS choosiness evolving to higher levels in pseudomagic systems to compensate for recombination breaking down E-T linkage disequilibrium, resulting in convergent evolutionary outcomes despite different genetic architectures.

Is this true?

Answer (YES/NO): NO